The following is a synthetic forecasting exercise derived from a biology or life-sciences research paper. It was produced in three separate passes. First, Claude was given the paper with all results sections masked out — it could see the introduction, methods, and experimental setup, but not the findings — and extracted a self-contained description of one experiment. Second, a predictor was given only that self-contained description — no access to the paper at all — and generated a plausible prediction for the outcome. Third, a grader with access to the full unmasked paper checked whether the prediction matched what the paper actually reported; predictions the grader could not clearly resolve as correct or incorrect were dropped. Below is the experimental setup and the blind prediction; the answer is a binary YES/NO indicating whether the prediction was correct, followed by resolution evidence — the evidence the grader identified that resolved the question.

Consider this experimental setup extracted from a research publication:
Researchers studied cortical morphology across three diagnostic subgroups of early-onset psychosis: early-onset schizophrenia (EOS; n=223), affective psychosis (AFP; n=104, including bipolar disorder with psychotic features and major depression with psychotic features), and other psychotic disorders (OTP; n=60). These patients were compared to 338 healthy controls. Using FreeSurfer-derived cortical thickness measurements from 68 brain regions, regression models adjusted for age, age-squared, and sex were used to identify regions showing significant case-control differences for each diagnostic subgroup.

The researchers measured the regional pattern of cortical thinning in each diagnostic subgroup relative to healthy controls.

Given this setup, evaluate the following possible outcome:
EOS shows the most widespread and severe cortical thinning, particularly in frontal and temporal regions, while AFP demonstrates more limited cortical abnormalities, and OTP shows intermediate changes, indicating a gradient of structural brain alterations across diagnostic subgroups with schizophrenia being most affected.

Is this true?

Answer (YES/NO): NO